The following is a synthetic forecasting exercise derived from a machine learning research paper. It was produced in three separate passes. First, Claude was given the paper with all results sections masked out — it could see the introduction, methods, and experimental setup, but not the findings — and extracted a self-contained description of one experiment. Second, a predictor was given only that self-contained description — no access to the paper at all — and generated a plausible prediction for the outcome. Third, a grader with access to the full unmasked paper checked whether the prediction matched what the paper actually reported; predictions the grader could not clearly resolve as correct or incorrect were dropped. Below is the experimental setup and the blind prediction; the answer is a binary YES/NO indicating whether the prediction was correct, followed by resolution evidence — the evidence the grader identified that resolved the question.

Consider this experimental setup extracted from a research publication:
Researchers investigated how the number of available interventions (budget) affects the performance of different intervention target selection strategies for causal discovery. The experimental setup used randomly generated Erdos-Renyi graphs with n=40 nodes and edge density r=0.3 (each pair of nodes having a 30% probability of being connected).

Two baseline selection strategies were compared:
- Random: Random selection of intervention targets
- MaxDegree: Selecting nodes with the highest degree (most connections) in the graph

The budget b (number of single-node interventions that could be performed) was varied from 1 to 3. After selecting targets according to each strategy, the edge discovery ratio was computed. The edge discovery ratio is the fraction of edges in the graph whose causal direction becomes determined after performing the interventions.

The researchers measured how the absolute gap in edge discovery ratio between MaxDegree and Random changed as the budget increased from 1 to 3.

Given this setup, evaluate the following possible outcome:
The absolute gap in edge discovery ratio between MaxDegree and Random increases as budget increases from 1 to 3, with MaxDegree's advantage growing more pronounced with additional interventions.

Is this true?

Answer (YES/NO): NO